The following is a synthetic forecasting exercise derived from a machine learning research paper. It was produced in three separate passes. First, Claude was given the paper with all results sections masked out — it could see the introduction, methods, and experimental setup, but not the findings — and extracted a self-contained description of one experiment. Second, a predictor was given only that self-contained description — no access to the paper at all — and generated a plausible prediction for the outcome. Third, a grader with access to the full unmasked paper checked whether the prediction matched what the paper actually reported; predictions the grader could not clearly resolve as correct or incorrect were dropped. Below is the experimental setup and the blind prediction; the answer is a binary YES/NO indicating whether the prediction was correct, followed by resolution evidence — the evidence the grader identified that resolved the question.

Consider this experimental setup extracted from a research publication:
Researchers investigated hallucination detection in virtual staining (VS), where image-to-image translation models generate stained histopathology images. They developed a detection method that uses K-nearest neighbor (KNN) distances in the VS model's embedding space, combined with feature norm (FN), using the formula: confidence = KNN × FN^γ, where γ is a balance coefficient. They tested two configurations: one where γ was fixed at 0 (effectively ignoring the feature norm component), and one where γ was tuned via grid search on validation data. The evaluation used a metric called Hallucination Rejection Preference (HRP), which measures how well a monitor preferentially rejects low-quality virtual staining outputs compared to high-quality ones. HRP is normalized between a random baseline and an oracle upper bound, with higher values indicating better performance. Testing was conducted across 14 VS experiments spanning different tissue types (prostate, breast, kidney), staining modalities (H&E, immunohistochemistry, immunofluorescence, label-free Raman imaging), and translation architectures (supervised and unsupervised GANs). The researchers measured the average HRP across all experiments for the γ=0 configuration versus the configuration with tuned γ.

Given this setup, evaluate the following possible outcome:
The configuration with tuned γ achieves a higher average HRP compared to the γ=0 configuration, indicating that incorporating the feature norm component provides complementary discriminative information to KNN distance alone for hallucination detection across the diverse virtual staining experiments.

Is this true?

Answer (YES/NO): YES